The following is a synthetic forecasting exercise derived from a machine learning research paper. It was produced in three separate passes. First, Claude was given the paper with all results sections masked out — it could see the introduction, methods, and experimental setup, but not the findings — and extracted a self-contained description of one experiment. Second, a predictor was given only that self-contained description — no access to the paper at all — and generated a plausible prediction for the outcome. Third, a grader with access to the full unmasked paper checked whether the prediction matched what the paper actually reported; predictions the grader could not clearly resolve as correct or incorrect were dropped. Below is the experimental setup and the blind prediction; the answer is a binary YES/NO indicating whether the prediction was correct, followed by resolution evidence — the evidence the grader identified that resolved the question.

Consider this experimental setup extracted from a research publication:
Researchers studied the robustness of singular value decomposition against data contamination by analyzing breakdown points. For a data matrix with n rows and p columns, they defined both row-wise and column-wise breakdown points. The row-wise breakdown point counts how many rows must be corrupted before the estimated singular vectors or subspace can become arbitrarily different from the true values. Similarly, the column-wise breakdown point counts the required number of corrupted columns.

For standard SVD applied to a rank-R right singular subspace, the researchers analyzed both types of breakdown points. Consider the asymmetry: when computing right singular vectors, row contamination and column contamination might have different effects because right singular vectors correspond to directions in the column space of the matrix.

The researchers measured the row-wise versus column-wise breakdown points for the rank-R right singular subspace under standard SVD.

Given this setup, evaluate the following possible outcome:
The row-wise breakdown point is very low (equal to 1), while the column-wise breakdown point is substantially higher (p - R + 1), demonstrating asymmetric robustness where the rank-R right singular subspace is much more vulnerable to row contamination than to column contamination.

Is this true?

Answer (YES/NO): NO